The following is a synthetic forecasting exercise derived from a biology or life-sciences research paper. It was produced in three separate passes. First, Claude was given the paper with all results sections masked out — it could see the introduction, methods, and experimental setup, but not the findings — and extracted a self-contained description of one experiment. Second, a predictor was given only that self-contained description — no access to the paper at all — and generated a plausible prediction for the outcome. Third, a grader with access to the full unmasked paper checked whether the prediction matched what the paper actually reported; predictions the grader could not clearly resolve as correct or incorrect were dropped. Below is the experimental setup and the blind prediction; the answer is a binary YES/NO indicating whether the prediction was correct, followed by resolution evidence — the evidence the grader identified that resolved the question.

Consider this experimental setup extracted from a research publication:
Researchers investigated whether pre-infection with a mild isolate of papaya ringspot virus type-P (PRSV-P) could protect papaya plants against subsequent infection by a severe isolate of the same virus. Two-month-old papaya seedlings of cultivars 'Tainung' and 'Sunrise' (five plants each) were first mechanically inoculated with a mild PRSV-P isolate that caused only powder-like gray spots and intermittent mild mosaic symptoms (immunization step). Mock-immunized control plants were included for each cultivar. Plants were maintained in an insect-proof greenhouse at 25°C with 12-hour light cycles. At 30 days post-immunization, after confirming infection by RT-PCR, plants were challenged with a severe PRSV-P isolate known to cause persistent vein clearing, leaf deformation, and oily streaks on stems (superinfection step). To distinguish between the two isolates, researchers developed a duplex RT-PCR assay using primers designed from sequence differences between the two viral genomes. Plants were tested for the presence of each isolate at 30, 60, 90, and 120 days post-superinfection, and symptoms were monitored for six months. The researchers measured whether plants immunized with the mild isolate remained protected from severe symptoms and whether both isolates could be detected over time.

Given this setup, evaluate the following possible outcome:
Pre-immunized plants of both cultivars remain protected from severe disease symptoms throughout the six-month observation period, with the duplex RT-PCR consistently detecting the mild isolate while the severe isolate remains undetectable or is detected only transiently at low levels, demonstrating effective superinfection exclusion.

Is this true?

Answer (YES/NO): NO